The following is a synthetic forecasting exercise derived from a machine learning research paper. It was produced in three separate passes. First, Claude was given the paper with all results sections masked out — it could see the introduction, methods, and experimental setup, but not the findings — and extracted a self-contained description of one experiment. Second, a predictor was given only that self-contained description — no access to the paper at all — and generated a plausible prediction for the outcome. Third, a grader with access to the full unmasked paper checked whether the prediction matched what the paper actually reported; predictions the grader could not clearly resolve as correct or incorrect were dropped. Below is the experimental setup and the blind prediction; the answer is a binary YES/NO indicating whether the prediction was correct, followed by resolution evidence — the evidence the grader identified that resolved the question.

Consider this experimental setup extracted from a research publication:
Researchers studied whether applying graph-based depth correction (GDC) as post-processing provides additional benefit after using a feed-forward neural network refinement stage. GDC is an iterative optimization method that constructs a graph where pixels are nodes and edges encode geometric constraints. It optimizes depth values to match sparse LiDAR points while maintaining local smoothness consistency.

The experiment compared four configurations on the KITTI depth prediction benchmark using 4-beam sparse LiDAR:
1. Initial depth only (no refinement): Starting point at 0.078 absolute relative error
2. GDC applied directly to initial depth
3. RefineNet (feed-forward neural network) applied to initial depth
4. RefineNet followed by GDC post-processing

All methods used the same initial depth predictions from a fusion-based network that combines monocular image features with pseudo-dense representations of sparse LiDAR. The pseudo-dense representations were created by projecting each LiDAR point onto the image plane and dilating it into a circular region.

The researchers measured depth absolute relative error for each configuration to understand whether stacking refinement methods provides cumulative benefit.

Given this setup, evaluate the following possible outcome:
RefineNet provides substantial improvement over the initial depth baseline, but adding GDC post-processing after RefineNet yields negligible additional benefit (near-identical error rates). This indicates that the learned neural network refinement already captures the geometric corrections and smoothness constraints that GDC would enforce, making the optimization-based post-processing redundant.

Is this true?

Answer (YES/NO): NO